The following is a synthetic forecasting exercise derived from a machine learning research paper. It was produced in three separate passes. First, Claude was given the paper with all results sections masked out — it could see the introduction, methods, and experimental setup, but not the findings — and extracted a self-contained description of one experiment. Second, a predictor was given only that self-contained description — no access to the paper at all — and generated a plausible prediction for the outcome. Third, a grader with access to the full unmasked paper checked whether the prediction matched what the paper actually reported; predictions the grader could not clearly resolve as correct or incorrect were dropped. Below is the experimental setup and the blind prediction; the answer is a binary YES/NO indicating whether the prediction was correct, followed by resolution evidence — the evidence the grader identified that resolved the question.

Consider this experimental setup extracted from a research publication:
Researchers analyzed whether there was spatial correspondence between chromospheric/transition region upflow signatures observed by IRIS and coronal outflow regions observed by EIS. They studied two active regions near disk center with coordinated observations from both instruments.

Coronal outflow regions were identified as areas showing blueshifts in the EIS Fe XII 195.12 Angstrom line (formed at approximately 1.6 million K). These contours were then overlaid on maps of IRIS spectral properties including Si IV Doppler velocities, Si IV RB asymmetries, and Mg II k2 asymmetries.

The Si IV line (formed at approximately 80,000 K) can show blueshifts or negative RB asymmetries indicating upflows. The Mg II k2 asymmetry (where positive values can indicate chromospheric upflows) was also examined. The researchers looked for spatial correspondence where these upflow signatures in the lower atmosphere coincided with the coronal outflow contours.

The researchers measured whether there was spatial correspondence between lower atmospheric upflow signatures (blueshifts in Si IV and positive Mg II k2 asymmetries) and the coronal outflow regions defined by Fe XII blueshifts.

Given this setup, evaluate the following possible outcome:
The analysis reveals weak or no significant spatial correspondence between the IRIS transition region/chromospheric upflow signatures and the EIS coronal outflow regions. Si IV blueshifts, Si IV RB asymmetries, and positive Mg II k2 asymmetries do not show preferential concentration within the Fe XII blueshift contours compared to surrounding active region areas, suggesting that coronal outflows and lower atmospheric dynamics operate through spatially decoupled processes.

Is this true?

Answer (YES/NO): NO